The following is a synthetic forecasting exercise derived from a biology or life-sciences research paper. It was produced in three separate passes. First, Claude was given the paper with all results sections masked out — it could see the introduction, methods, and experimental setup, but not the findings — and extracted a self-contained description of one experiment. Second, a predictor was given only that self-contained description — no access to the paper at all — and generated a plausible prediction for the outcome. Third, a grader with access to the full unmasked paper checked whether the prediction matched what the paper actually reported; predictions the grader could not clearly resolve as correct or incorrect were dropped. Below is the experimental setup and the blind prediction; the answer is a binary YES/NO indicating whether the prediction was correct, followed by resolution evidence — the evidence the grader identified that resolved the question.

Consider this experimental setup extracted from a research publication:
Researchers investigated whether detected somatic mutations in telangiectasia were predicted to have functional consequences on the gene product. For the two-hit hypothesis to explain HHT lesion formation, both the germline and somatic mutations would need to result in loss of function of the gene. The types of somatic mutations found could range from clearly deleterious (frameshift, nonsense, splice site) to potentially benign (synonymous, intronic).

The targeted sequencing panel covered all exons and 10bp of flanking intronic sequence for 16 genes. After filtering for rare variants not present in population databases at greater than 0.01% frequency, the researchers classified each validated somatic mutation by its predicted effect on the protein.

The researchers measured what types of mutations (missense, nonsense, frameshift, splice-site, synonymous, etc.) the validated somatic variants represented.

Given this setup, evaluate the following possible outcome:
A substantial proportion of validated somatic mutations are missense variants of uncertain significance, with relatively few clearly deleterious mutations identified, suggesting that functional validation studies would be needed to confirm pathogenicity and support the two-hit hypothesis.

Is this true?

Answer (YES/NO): NO